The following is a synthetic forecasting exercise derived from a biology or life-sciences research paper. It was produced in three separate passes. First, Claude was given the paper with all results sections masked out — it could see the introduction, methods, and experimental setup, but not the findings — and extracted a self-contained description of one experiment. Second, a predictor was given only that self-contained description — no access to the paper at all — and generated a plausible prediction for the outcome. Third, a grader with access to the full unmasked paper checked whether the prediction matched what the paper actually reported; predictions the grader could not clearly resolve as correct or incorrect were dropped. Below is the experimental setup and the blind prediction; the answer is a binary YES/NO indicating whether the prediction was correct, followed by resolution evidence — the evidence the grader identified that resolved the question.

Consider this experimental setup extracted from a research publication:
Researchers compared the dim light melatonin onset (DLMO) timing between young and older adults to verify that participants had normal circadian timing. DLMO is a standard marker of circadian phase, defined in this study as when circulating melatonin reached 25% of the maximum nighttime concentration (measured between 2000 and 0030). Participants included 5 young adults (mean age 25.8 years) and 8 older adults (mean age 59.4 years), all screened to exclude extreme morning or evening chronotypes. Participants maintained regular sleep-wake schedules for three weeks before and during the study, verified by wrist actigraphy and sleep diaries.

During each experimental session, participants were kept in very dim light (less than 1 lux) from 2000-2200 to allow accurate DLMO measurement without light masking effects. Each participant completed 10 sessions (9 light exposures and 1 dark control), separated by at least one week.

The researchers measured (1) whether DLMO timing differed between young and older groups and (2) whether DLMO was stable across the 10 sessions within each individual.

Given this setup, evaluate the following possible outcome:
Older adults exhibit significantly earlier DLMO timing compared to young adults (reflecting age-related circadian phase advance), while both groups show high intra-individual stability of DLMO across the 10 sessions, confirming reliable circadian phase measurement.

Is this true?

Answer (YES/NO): NO